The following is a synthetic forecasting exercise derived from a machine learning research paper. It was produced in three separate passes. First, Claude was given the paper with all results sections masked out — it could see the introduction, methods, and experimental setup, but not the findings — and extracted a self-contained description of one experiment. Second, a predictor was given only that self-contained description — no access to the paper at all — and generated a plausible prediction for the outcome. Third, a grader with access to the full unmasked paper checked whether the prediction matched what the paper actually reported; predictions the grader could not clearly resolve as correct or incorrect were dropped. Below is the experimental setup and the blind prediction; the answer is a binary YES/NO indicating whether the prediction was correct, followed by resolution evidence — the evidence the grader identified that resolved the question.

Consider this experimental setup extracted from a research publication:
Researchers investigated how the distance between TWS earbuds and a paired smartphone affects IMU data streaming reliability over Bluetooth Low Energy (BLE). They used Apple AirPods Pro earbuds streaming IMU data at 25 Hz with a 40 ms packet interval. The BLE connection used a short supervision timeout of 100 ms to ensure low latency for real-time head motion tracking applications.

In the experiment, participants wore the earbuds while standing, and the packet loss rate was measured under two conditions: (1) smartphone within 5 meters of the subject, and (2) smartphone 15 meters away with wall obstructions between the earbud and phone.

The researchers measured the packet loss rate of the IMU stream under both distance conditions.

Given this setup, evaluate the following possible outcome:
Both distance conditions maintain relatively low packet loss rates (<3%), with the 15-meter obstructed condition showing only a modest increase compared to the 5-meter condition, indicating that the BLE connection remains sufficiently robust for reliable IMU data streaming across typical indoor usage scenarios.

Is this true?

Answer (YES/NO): NO